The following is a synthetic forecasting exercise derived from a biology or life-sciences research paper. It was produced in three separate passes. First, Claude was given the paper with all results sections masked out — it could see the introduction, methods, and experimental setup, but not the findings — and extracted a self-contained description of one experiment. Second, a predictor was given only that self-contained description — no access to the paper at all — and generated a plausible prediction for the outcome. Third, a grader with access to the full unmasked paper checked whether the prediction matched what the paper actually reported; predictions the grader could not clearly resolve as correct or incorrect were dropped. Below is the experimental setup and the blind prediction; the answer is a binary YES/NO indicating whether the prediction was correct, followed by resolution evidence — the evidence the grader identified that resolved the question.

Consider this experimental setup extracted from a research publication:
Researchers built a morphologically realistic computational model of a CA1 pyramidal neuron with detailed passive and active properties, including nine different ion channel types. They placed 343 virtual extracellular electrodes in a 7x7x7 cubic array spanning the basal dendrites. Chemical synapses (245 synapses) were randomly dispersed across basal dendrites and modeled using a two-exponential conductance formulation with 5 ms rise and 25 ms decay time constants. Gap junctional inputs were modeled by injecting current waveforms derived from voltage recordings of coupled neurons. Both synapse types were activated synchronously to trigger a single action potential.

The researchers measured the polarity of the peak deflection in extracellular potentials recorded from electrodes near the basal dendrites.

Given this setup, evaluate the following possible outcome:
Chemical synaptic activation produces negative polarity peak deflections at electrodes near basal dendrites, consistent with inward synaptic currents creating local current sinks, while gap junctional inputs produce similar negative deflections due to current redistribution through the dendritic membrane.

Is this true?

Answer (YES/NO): NO